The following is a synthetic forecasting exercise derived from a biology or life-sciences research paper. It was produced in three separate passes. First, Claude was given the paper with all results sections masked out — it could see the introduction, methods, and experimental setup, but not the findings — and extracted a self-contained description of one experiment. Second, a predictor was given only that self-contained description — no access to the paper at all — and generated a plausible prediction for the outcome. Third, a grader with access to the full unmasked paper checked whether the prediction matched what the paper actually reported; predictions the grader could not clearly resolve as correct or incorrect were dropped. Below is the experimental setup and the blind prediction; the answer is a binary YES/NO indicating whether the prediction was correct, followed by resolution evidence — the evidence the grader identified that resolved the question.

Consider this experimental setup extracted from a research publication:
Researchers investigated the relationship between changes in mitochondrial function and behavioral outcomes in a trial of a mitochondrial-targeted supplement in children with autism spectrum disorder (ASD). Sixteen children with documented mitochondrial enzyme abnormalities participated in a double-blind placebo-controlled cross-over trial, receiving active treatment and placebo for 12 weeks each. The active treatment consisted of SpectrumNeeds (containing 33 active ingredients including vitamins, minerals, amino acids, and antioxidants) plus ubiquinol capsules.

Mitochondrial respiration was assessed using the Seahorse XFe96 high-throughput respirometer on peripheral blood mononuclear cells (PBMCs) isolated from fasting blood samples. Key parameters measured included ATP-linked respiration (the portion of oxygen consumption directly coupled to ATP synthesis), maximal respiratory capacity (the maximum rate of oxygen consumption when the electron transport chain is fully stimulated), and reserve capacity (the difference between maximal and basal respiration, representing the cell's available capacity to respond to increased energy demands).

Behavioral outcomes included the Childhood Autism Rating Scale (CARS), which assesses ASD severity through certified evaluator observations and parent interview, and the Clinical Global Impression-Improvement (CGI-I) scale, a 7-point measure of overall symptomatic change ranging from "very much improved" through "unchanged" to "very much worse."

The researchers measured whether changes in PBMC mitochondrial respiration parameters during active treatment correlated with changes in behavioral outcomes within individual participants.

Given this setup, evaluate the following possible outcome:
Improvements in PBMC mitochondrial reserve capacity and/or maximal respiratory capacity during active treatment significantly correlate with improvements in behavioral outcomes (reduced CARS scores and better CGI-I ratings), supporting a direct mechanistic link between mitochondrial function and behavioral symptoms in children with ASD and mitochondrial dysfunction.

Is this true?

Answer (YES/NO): NO